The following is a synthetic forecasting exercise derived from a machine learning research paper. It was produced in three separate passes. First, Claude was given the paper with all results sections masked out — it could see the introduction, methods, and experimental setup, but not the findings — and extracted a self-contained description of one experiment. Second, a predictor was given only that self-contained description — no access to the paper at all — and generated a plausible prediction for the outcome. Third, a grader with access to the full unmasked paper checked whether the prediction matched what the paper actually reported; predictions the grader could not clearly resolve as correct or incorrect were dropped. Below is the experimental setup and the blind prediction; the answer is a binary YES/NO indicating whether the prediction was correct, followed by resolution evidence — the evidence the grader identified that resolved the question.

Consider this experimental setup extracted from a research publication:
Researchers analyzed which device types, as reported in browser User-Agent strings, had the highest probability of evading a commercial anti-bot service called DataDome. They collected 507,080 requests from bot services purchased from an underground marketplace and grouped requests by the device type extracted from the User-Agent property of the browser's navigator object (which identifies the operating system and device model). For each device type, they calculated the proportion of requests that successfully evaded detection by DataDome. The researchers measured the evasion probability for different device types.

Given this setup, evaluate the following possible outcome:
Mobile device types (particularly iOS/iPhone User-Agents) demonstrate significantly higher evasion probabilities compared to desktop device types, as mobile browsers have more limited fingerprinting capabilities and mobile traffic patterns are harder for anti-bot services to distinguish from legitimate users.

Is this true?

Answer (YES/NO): YES